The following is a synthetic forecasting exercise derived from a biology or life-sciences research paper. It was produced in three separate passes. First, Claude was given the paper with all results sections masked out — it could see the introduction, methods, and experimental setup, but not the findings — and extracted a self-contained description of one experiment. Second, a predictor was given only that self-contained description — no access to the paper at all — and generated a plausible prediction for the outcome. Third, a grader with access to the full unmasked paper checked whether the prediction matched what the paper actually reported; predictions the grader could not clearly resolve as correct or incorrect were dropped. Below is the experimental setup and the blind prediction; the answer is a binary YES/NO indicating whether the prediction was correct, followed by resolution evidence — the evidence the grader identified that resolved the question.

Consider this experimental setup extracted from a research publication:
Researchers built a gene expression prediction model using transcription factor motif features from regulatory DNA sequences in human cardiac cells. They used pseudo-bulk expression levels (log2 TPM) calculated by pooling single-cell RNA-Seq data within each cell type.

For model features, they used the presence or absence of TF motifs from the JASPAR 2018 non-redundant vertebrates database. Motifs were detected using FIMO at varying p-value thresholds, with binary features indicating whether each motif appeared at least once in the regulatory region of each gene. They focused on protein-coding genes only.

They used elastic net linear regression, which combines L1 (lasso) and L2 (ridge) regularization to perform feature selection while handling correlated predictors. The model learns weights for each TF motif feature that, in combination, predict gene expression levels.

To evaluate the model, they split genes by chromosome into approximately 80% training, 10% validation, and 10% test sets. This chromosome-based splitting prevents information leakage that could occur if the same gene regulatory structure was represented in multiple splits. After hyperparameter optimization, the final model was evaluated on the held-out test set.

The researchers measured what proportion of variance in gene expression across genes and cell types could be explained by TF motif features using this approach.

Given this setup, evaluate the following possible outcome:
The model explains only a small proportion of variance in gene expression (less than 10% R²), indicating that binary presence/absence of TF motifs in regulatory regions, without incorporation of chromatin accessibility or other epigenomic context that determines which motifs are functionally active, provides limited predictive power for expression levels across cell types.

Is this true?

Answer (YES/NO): NO